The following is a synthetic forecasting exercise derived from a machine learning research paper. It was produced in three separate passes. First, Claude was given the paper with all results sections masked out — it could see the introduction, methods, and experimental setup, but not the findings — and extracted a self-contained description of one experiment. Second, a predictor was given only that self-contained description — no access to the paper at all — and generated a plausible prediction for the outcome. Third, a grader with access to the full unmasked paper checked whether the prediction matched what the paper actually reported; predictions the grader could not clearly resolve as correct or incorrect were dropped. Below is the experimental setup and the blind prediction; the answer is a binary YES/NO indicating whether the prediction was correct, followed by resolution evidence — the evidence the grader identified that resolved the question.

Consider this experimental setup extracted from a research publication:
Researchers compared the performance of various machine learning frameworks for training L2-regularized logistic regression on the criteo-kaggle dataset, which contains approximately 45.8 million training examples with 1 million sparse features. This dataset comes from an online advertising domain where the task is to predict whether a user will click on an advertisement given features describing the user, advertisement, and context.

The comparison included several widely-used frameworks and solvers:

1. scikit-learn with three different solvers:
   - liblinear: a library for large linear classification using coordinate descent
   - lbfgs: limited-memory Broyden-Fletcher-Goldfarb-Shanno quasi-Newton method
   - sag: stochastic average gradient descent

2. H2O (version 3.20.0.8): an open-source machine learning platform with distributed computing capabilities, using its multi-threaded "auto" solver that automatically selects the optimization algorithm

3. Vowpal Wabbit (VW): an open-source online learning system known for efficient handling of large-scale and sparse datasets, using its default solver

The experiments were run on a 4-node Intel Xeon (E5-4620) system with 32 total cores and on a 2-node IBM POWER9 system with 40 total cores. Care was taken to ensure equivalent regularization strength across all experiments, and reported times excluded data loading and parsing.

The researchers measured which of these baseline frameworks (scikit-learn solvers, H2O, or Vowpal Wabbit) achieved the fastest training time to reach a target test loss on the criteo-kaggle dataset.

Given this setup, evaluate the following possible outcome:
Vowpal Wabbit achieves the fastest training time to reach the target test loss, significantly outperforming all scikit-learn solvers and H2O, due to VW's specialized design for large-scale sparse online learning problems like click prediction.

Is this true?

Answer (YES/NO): YES